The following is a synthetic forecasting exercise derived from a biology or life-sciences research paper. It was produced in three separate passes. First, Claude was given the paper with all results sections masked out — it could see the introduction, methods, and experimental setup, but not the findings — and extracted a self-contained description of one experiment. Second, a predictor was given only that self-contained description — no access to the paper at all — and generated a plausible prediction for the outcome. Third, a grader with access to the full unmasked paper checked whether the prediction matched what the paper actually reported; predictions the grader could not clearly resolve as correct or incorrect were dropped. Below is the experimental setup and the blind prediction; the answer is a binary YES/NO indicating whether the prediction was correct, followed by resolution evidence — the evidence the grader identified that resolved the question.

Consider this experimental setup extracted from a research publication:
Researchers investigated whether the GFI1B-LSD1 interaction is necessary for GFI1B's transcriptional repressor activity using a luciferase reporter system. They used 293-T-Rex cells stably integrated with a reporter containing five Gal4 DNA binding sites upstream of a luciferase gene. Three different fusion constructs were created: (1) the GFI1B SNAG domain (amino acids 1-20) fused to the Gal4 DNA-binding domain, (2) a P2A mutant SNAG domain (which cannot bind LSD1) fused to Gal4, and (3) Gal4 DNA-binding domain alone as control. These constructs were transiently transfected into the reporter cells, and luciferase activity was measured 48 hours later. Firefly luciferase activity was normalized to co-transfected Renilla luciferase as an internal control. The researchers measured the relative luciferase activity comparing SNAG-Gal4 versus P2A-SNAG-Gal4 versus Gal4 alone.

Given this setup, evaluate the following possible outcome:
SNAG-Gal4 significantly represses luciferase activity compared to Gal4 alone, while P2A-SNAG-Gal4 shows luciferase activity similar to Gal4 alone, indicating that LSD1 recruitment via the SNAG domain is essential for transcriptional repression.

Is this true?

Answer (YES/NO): YES